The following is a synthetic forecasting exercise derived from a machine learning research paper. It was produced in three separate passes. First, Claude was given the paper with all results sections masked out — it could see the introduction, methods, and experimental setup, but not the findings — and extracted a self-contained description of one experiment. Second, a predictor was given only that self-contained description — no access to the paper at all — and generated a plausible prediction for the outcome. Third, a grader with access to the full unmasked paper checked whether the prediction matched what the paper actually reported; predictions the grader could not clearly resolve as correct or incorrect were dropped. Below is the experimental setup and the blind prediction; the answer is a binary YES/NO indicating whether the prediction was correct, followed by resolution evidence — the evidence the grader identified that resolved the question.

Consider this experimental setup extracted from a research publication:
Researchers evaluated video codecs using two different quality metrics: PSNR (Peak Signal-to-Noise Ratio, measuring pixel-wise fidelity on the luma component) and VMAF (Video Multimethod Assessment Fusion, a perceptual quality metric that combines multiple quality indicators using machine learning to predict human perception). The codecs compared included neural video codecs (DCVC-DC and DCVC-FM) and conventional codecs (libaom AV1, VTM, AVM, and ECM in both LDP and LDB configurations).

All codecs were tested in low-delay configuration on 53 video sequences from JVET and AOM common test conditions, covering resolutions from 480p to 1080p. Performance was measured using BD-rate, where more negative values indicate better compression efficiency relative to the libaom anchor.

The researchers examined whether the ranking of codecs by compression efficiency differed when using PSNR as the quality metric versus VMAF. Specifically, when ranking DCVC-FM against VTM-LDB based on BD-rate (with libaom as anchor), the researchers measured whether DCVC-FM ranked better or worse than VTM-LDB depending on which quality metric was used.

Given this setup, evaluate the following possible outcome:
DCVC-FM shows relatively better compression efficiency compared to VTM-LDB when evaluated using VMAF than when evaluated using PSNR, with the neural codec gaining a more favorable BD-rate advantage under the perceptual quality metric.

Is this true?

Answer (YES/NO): YES